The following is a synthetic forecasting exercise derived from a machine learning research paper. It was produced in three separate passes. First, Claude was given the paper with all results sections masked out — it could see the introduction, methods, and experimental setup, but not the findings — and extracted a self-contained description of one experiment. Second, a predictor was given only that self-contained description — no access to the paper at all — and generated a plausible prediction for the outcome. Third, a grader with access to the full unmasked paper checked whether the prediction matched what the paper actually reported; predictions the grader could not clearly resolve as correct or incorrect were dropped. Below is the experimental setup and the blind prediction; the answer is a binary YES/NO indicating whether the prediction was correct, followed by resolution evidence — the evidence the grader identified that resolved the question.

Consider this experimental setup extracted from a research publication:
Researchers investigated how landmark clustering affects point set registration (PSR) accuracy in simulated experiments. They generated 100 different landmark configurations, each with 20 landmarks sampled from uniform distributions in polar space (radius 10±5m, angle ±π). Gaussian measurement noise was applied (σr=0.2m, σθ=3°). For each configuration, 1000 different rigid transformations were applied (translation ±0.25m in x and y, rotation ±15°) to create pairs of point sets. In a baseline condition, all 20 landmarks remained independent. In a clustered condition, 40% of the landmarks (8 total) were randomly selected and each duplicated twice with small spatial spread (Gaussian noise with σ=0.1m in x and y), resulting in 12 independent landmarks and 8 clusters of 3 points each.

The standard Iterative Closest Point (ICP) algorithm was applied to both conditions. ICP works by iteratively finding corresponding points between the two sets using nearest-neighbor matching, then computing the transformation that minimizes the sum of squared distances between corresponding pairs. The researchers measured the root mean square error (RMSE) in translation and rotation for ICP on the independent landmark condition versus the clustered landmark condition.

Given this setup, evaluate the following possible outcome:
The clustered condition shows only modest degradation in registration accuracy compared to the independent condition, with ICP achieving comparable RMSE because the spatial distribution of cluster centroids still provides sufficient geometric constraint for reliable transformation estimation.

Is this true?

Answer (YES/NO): NO